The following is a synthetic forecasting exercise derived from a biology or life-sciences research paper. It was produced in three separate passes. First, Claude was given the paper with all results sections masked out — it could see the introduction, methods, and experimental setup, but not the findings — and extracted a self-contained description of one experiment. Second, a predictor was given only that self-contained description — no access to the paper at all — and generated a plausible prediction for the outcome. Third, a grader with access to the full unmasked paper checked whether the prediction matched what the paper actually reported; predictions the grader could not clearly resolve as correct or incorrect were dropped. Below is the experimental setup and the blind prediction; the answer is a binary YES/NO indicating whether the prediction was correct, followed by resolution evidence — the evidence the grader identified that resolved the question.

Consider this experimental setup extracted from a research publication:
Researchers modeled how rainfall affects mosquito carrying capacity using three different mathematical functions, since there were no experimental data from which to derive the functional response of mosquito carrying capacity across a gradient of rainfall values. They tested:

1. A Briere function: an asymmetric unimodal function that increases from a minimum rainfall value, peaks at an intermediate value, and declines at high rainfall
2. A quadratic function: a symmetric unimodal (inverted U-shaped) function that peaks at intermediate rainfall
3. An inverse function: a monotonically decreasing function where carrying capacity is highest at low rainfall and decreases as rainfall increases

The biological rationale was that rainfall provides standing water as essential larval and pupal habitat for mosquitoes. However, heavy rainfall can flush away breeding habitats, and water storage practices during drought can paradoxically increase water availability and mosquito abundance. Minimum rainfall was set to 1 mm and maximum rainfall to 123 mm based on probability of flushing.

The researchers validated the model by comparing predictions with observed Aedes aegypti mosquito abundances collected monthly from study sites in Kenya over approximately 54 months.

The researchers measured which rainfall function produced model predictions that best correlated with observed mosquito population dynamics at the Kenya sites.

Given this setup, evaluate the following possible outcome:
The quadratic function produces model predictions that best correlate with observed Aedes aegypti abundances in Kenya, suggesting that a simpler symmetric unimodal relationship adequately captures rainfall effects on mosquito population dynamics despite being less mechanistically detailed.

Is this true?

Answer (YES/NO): NO